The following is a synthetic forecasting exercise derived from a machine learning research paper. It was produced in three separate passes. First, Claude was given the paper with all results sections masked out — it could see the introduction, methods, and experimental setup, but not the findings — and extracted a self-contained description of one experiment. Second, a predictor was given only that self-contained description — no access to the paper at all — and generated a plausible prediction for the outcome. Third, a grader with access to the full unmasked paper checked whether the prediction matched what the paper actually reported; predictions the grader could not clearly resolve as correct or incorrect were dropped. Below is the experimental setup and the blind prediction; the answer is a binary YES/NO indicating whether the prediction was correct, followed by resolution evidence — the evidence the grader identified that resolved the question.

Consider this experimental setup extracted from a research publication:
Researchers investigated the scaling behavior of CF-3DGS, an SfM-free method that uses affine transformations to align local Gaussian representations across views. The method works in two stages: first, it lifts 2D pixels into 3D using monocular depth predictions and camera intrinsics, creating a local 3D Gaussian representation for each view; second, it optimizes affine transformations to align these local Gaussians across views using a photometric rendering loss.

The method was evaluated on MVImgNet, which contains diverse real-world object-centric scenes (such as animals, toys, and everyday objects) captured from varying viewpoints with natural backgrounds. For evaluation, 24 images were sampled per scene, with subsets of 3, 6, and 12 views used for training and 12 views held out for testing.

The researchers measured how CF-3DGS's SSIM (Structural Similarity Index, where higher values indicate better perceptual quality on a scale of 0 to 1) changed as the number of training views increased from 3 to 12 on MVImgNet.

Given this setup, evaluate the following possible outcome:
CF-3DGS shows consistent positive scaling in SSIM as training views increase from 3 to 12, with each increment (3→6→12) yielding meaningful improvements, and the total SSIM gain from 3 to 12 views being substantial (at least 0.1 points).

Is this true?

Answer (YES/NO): NO